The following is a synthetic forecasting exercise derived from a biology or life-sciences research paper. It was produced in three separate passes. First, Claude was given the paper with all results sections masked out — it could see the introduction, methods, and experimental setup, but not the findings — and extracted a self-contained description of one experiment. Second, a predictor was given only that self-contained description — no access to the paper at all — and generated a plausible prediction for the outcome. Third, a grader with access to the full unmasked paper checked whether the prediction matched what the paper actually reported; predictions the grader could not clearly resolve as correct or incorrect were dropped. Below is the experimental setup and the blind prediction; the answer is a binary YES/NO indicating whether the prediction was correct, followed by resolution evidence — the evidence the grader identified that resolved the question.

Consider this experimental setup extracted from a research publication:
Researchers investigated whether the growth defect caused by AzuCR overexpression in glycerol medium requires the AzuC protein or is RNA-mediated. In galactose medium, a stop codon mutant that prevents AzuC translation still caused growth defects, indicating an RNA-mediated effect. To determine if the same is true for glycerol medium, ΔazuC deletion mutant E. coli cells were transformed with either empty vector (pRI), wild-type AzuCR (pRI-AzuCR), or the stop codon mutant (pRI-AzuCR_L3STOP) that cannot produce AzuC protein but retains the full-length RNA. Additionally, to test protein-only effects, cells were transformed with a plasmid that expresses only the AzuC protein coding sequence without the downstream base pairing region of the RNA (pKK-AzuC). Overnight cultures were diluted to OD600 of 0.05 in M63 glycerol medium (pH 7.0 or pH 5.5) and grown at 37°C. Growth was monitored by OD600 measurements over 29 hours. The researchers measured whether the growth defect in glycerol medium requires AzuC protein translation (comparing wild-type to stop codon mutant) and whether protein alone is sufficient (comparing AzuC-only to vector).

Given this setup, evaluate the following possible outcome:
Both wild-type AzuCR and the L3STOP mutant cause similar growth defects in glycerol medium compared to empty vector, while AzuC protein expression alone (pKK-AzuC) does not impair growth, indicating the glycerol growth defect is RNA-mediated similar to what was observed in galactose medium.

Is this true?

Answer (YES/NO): NO